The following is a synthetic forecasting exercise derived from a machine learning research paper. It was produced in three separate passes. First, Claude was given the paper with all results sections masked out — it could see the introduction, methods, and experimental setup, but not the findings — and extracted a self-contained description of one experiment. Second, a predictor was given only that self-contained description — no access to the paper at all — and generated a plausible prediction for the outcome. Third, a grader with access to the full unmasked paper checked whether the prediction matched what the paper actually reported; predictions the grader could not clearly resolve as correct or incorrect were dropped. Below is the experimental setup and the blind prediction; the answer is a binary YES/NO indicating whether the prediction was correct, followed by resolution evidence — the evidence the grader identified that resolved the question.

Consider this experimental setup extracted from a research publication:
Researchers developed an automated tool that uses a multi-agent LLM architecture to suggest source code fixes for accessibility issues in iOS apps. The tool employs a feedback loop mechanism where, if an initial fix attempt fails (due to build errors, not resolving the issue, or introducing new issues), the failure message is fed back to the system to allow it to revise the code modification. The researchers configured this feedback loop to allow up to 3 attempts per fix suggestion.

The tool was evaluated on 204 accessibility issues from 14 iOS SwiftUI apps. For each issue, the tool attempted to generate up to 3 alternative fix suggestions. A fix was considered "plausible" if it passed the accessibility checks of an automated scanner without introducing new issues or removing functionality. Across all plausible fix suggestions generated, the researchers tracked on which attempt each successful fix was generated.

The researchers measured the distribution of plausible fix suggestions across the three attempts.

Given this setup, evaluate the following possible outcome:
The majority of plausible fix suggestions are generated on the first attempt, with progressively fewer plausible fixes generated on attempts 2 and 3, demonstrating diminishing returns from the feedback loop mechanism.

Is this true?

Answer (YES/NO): NO